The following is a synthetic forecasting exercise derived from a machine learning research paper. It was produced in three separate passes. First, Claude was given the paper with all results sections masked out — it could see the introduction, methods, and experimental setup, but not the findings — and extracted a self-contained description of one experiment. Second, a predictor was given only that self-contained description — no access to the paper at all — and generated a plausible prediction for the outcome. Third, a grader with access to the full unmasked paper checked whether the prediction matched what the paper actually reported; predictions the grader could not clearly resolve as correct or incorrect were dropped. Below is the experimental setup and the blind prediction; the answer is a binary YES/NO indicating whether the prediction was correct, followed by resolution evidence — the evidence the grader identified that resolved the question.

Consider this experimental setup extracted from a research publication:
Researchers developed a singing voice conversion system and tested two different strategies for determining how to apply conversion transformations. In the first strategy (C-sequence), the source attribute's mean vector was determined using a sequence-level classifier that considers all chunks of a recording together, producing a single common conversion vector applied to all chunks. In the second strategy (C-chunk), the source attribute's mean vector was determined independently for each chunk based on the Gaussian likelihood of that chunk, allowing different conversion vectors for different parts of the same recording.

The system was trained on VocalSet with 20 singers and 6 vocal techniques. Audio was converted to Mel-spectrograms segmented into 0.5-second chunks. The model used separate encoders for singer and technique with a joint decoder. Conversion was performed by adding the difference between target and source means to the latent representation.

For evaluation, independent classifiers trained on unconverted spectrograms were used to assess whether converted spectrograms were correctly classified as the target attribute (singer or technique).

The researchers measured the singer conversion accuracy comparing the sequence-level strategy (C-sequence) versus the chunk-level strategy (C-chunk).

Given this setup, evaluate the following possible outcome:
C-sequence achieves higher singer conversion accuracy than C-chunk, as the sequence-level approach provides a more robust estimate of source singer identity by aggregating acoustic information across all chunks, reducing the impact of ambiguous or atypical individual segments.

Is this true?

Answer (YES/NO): NO